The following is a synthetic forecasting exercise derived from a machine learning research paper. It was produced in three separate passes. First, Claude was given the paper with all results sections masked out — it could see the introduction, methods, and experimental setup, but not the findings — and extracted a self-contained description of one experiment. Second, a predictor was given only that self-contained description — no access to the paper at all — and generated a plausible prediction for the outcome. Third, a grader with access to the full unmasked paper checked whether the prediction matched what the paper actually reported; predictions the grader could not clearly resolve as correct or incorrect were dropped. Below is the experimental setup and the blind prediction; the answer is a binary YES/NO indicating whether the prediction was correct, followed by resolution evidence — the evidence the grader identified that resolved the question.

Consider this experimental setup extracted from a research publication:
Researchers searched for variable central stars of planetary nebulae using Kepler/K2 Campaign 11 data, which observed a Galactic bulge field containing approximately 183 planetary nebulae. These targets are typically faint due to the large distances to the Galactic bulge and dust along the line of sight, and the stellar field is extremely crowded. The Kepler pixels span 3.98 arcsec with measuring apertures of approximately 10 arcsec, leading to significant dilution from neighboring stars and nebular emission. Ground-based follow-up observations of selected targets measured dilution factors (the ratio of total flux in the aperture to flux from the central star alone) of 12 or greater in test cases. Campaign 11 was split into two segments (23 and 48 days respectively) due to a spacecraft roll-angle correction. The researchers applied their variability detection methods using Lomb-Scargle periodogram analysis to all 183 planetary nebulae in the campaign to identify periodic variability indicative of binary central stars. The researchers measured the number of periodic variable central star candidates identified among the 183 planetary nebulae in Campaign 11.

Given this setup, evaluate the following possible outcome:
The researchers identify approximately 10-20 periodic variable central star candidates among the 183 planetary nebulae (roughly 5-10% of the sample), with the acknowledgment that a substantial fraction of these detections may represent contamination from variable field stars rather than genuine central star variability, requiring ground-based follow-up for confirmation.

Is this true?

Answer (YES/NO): NO